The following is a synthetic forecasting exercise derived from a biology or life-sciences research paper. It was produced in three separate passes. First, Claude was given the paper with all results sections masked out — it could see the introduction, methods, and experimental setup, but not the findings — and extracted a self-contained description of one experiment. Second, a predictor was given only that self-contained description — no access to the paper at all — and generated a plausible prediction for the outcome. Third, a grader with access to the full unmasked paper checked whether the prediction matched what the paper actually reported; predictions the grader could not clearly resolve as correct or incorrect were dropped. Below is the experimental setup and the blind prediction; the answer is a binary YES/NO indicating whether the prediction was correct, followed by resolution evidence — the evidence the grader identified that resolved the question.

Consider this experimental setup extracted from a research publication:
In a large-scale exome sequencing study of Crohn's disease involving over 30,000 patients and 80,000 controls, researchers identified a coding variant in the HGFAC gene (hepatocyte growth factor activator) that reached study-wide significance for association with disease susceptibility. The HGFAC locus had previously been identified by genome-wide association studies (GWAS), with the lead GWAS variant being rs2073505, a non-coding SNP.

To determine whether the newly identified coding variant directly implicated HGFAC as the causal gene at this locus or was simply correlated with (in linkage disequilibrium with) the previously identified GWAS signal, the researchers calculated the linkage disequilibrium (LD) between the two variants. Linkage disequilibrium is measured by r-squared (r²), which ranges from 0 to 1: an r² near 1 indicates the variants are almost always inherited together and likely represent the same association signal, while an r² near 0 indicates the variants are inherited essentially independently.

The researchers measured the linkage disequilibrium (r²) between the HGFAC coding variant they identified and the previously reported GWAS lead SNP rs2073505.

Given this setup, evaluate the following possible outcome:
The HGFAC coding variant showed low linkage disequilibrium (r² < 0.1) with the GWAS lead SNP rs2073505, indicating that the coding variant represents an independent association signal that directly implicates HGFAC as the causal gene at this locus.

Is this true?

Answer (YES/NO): NO